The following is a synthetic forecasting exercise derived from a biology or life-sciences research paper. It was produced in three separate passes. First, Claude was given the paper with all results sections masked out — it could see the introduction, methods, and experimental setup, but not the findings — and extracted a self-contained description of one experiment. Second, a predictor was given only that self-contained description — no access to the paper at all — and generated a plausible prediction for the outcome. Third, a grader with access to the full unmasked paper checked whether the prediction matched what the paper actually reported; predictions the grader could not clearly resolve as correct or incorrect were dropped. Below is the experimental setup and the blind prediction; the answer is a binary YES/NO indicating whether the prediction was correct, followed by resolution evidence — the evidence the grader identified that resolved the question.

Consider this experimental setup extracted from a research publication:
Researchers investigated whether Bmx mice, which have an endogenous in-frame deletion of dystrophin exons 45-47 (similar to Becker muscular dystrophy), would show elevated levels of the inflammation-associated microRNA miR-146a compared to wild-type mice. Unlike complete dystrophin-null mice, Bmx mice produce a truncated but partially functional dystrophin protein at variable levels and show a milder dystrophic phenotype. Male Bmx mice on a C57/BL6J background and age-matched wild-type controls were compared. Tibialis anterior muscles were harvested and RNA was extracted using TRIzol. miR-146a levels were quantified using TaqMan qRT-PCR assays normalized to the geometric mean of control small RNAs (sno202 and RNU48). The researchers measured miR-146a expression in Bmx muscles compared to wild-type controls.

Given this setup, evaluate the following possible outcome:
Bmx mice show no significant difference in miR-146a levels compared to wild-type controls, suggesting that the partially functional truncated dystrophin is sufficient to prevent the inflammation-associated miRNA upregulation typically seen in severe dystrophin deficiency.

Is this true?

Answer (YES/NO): YES